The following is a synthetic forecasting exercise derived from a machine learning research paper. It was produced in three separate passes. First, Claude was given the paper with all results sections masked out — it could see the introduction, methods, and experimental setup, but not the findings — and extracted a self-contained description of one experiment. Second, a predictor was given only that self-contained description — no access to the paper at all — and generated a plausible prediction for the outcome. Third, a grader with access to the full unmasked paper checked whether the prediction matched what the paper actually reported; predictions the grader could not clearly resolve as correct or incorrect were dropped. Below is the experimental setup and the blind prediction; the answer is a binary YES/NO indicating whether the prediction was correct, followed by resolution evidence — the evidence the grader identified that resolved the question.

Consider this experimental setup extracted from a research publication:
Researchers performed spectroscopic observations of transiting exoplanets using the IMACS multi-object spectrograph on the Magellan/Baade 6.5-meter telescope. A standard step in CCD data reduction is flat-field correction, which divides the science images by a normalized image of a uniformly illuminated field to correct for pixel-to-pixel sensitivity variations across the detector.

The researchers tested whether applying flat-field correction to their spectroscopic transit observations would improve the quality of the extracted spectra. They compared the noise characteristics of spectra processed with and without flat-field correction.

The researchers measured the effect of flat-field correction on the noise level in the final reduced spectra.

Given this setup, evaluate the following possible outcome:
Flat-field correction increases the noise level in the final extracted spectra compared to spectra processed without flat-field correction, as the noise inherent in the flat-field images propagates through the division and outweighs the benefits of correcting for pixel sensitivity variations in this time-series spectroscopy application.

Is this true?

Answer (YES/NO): YES